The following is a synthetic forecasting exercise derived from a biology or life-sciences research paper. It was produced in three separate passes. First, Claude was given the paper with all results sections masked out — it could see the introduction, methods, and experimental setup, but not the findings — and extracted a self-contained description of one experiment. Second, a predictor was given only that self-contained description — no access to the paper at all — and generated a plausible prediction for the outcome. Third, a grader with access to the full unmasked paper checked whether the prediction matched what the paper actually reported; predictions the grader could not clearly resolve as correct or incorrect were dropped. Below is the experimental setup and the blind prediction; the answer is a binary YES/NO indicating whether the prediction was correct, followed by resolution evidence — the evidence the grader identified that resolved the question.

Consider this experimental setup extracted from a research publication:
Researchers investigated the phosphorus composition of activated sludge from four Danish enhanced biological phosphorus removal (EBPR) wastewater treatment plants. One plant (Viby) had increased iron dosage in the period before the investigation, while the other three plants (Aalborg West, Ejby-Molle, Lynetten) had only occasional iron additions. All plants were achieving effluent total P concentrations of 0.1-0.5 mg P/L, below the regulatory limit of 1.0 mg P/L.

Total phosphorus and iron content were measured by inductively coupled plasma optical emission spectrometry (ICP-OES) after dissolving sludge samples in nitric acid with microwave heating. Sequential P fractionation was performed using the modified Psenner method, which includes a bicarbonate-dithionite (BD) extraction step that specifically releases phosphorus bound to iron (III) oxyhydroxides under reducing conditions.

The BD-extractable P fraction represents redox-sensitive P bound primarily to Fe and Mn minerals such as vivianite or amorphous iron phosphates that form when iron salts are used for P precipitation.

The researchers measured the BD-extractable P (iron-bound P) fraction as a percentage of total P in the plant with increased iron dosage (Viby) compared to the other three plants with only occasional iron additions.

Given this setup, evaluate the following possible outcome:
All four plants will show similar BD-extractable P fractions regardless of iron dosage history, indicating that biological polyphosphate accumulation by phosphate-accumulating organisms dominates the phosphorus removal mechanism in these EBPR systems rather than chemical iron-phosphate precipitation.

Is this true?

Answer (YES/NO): NO